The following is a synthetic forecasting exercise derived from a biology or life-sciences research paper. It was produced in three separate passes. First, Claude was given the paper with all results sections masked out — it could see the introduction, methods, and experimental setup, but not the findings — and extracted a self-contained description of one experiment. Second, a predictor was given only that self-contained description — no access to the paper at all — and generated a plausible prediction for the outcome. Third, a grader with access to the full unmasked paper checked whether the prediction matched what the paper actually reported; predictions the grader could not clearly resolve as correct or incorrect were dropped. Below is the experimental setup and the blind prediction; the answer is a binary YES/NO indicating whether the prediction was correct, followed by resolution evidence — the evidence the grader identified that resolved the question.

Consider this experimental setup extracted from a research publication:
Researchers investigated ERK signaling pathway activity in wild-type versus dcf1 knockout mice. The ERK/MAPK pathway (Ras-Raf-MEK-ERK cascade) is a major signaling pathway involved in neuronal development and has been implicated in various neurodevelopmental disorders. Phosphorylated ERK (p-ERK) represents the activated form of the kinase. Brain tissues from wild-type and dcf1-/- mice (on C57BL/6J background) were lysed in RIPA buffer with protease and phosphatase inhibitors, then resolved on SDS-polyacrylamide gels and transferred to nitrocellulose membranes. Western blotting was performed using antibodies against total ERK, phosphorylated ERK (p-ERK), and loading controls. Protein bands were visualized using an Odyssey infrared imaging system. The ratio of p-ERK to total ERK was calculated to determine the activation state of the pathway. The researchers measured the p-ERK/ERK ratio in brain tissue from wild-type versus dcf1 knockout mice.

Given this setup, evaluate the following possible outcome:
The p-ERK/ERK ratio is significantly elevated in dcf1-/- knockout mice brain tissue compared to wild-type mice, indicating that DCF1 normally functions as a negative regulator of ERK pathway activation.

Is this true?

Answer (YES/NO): YES